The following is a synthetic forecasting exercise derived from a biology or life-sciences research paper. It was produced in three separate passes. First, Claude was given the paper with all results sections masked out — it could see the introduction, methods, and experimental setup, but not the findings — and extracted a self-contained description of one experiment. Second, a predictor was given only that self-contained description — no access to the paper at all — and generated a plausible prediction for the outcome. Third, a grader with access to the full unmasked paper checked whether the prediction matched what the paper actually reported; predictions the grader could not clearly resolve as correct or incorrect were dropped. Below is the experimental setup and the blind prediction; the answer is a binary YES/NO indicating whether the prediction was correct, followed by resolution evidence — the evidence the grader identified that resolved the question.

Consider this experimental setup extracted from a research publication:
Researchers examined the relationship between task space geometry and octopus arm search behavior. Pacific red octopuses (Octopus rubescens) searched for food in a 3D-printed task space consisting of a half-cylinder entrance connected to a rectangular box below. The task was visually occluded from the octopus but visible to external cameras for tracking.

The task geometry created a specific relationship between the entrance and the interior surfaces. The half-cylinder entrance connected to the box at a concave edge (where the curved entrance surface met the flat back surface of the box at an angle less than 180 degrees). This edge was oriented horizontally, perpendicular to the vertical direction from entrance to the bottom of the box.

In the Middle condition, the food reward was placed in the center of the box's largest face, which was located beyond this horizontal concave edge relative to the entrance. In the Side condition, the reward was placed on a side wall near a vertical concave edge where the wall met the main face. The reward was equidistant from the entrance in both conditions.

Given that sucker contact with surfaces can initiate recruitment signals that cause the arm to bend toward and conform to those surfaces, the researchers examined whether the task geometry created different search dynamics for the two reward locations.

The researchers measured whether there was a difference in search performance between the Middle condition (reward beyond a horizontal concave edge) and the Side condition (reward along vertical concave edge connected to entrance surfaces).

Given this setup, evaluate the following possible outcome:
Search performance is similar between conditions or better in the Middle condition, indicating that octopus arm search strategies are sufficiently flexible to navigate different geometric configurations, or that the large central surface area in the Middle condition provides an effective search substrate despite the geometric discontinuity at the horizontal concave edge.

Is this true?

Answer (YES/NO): NO